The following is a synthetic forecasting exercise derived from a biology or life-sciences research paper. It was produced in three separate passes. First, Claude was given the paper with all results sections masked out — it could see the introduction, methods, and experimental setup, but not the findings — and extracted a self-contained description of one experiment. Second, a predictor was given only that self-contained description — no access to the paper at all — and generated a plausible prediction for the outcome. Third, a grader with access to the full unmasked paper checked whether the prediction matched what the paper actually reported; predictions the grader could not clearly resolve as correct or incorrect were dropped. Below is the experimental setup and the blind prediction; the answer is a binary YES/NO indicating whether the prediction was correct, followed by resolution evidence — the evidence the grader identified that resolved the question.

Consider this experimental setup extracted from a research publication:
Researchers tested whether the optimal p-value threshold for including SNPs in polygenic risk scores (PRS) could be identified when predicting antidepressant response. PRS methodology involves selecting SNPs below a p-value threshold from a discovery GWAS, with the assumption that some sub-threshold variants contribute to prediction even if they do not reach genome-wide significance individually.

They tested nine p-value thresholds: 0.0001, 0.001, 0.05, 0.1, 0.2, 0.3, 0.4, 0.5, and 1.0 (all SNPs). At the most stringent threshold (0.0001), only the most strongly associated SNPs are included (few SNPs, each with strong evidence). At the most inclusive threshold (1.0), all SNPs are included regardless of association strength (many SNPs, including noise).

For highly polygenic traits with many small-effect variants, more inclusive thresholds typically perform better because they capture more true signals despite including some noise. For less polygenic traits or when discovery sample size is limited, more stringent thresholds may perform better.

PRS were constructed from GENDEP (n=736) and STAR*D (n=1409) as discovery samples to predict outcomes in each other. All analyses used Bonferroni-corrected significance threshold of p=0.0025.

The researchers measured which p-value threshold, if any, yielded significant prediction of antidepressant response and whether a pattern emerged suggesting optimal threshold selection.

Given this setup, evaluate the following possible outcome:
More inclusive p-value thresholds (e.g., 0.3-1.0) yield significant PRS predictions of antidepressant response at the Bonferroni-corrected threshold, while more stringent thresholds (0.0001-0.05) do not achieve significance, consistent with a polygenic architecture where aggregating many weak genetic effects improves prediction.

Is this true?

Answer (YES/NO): NO